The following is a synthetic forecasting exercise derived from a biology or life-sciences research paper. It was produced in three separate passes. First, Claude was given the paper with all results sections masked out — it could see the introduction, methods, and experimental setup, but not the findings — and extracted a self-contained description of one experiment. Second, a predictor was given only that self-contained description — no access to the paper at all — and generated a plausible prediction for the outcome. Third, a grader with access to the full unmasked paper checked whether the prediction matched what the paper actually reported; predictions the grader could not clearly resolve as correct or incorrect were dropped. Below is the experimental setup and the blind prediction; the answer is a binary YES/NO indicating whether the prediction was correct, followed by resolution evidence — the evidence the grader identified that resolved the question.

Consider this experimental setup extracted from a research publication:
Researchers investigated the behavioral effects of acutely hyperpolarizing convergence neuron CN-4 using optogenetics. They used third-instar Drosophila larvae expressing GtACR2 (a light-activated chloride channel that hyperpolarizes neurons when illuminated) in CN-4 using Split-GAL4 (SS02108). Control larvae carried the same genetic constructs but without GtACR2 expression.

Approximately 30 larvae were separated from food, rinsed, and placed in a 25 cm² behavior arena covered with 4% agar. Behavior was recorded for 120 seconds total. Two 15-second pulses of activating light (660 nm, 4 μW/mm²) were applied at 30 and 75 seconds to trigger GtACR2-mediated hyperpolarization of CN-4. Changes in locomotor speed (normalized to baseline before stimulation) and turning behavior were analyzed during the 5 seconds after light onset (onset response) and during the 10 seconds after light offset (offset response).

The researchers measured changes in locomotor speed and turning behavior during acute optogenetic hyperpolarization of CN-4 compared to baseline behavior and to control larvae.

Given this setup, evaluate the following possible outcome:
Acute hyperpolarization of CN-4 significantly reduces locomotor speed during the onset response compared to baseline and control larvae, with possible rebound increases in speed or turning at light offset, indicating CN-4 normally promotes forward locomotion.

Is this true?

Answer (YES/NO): NO